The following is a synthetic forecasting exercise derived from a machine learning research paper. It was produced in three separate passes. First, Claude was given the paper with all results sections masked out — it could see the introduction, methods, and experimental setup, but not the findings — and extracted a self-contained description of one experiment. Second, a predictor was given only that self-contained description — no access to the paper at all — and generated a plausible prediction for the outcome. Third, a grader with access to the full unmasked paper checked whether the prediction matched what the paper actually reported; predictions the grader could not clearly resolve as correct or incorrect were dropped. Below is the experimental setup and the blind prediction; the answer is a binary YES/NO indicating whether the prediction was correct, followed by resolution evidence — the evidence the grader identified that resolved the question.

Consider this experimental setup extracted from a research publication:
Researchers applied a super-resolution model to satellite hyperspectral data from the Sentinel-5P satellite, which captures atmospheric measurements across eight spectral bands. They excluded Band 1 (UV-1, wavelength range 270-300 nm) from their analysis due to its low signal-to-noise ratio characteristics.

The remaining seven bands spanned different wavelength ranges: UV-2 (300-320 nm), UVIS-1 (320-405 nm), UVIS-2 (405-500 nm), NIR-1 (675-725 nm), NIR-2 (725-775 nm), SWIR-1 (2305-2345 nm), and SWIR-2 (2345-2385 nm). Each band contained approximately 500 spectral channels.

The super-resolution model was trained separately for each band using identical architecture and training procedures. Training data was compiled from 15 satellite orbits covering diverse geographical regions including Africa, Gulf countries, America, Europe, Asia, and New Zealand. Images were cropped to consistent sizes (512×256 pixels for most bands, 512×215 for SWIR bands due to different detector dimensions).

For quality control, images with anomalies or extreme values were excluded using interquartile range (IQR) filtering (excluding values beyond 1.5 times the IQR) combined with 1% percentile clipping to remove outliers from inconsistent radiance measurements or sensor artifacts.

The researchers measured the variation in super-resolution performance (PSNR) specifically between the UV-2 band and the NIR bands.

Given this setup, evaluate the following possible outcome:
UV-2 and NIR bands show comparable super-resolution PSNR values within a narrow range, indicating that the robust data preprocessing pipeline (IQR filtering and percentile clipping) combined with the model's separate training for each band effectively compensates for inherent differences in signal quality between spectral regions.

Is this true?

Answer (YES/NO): NO